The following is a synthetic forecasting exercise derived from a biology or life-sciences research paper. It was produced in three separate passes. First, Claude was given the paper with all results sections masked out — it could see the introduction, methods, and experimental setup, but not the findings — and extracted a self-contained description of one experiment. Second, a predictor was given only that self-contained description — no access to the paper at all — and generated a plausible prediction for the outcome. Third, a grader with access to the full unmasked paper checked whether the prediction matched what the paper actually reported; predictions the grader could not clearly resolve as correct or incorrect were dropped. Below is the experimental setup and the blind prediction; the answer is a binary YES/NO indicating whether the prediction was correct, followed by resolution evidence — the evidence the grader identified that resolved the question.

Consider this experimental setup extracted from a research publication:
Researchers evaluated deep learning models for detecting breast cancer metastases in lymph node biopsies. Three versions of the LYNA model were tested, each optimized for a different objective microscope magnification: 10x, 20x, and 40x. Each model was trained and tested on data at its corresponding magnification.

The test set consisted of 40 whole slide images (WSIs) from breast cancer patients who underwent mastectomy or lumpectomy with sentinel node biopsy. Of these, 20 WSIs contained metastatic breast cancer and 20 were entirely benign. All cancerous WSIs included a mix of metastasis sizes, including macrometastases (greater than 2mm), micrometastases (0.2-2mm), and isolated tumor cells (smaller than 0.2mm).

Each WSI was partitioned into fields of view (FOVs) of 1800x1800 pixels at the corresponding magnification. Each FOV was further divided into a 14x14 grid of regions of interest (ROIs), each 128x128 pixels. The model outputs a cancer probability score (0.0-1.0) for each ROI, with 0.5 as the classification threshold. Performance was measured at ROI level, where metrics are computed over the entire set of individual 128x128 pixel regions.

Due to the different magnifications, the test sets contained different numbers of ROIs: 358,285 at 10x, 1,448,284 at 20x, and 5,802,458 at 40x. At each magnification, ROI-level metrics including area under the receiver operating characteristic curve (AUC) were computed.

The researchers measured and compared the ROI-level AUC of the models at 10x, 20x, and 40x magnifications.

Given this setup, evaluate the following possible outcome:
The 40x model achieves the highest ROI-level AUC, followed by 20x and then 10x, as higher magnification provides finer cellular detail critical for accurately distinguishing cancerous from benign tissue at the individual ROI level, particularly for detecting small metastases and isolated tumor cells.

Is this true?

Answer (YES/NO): NO